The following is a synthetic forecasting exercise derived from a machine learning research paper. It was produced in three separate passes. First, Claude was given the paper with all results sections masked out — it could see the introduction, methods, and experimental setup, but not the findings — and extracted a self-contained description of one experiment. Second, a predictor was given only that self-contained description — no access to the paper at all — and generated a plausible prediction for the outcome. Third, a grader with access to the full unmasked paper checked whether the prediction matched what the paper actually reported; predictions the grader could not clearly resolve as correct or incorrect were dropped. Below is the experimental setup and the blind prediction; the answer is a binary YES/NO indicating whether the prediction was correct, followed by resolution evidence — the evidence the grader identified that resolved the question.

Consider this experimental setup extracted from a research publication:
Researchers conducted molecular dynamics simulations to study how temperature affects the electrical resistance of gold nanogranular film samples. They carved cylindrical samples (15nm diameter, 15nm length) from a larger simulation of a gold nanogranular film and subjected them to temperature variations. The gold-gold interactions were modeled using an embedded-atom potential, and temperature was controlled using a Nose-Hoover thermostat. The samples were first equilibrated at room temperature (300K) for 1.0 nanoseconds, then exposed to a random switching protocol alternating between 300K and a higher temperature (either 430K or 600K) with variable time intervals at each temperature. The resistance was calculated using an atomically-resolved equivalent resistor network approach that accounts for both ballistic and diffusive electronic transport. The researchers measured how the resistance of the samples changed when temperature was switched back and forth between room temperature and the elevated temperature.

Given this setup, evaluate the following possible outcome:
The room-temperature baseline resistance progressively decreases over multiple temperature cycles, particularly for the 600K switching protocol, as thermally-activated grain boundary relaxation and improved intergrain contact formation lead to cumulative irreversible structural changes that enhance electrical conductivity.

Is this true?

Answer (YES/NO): NO